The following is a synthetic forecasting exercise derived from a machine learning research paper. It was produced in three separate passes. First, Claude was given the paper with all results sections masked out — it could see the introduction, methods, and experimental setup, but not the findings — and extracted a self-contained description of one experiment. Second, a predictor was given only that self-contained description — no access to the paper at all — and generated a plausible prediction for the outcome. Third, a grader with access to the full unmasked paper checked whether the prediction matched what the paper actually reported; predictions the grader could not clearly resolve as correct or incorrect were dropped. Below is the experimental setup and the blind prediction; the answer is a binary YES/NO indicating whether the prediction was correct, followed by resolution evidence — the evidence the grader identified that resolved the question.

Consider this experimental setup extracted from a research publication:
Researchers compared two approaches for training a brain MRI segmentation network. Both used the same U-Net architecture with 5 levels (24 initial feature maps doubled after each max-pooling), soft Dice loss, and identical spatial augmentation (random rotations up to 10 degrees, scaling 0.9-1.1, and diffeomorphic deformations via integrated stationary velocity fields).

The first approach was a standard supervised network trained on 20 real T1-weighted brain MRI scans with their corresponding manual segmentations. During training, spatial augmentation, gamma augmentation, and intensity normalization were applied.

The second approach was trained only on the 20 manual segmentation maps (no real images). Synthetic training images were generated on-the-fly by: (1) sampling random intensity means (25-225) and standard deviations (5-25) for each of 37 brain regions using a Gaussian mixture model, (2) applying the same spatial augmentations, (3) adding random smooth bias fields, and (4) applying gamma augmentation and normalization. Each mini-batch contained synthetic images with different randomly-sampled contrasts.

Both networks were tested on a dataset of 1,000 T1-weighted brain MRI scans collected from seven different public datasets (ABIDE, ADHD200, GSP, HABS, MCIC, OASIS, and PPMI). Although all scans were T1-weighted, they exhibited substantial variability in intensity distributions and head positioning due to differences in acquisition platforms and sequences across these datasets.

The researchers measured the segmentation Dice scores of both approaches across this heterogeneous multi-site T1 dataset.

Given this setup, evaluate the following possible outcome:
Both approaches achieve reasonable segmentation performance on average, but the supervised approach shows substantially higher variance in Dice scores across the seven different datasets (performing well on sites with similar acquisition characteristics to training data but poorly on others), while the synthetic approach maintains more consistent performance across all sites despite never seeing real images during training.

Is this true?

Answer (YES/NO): NO